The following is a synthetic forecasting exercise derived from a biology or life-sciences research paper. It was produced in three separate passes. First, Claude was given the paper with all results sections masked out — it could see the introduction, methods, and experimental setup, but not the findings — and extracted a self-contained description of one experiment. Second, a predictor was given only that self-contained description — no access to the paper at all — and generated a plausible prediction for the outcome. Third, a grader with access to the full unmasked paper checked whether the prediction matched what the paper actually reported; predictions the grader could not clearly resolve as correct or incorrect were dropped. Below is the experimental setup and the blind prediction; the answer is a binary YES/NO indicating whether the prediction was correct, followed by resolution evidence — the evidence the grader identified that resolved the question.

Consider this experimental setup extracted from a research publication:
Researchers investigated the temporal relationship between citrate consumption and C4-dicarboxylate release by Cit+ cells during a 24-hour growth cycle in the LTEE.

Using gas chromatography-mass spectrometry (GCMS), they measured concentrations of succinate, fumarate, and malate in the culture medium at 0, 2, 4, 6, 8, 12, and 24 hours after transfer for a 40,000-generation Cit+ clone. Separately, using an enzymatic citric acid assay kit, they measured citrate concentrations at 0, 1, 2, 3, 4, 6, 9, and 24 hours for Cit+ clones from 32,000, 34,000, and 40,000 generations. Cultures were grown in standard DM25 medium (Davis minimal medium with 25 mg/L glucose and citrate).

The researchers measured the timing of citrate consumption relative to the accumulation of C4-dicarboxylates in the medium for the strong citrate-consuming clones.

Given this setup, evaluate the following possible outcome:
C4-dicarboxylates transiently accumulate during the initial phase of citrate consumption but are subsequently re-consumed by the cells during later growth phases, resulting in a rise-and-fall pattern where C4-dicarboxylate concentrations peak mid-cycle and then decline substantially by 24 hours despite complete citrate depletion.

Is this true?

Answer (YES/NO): YES